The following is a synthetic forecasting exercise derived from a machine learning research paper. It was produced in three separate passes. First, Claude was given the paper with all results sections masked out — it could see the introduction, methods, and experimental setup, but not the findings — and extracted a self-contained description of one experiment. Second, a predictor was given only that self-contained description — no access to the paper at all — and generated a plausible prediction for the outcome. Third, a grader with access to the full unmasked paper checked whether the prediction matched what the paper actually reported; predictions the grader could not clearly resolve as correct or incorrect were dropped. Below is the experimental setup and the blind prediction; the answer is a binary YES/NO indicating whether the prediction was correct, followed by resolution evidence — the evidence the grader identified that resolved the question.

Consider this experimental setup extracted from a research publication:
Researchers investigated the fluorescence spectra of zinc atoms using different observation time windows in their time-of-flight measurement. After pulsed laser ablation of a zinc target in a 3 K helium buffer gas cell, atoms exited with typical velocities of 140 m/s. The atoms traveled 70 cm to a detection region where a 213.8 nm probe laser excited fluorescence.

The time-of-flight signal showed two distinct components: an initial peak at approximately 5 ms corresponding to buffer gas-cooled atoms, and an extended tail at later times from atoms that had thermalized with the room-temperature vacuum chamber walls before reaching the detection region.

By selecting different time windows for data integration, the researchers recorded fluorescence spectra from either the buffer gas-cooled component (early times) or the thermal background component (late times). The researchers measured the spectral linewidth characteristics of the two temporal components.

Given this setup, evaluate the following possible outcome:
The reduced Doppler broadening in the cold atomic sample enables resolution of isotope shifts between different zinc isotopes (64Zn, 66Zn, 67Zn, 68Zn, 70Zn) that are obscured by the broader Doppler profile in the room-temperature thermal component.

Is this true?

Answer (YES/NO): YES